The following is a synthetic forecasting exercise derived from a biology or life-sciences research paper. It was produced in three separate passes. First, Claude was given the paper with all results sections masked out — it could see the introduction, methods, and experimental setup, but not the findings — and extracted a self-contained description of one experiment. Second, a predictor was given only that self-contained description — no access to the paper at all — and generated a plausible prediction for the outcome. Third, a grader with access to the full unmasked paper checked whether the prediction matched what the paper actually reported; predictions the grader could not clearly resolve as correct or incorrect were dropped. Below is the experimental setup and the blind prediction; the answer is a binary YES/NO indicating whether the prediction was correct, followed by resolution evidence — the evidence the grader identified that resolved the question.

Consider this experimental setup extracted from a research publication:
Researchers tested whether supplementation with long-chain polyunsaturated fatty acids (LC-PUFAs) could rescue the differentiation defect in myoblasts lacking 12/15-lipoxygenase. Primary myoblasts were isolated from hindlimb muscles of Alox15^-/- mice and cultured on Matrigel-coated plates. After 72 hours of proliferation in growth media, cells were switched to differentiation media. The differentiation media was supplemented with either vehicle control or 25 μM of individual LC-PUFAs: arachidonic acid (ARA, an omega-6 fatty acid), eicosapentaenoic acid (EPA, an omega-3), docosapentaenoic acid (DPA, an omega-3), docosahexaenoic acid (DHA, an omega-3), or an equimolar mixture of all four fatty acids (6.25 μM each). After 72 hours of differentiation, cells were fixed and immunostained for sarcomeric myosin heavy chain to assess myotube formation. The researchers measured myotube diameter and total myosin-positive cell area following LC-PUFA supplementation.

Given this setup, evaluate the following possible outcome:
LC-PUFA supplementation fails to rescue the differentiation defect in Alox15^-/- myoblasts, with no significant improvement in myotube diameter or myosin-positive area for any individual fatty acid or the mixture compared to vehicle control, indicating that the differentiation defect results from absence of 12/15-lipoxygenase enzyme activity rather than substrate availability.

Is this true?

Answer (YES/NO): YES